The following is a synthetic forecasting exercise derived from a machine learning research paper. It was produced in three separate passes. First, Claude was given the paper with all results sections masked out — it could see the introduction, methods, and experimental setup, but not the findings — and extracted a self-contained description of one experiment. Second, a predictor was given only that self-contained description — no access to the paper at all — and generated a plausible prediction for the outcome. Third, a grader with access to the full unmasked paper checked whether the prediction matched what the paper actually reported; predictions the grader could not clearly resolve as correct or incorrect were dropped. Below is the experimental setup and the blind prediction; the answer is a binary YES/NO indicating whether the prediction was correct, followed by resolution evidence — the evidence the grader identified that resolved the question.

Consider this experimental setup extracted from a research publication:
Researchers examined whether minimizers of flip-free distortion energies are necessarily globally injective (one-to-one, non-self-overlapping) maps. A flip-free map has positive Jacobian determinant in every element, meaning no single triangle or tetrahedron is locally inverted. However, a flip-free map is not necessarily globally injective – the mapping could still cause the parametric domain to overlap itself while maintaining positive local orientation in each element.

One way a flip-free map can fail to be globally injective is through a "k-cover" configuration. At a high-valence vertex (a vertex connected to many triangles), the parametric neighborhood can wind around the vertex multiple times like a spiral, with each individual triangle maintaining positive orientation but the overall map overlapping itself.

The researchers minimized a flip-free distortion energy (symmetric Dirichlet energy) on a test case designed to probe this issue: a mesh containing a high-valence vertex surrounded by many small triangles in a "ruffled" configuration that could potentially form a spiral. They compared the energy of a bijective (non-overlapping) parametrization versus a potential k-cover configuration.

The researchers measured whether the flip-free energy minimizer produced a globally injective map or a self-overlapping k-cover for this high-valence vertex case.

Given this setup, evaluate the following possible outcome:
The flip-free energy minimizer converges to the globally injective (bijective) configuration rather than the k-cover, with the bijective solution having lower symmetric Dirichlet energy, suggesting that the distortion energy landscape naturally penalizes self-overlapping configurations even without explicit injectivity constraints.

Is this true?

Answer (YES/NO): NO